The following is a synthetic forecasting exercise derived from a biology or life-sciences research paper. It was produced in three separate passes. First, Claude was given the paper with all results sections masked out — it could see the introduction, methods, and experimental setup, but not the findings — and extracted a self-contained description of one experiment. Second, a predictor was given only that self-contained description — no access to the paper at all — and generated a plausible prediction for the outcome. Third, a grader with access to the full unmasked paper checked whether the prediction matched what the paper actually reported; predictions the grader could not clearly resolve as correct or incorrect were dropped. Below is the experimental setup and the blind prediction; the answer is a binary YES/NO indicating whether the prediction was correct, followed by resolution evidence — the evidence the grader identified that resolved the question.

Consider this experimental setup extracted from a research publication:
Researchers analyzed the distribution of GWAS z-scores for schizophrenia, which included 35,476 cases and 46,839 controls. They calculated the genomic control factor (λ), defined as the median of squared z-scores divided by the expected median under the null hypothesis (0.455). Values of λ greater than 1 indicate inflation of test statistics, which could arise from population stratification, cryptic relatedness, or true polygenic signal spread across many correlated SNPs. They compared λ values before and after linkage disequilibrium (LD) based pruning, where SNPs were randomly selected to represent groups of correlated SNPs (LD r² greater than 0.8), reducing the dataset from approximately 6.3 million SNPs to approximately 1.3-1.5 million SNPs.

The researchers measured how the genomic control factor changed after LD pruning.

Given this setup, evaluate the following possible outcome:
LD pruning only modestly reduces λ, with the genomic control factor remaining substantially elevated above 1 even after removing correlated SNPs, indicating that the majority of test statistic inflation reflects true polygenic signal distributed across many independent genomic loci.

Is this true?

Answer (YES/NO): YES